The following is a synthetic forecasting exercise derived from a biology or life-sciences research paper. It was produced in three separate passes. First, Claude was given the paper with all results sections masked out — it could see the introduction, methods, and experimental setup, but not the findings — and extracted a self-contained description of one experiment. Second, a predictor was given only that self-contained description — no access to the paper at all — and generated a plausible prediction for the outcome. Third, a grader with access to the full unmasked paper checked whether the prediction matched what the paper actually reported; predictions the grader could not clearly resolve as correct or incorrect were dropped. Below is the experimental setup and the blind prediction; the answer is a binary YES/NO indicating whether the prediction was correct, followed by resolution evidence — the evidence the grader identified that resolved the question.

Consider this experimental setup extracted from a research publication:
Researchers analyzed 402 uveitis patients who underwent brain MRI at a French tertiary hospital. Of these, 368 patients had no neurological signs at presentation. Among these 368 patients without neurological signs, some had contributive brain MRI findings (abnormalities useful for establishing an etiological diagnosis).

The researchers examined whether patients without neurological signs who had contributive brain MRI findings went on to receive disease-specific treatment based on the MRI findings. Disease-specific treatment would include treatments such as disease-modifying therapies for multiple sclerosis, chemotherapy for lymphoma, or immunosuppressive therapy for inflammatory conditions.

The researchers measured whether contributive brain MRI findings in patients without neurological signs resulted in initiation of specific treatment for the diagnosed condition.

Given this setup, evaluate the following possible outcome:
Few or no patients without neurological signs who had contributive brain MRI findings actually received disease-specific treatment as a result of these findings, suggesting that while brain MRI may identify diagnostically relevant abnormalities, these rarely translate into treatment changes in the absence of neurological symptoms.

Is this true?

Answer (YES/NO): YES